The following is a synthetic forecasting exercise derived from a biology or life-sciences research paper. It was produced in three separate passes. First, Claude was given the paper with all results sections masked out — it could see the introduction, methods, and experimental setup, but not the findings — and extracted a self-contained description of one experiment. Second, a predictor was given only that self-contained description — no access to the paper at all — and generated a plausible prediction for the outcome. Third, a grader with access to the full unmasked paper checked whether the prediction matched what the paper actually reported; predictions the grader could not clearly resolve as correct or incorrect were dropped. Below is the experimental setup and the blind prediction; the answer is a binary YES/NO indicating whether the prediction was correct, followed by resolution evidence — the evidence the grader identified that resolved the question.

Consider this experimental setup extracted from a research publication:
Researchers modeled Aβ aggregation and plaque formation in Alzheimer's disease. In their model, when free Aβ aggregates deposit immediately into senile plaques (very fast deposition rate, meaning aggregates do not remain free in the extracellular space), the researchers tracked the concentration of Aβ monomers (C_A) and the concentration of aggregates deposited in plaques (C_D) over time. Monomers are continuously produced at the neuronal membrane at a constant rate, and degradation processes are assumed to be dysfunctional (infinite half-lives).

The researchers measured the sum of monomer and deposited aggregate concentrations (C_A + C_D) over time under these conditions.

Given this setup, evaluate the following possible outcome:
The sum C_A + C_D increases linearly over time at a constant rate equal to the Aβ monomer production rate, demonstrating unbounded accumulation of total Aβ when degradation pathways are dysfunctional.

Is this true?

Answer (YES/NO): YES